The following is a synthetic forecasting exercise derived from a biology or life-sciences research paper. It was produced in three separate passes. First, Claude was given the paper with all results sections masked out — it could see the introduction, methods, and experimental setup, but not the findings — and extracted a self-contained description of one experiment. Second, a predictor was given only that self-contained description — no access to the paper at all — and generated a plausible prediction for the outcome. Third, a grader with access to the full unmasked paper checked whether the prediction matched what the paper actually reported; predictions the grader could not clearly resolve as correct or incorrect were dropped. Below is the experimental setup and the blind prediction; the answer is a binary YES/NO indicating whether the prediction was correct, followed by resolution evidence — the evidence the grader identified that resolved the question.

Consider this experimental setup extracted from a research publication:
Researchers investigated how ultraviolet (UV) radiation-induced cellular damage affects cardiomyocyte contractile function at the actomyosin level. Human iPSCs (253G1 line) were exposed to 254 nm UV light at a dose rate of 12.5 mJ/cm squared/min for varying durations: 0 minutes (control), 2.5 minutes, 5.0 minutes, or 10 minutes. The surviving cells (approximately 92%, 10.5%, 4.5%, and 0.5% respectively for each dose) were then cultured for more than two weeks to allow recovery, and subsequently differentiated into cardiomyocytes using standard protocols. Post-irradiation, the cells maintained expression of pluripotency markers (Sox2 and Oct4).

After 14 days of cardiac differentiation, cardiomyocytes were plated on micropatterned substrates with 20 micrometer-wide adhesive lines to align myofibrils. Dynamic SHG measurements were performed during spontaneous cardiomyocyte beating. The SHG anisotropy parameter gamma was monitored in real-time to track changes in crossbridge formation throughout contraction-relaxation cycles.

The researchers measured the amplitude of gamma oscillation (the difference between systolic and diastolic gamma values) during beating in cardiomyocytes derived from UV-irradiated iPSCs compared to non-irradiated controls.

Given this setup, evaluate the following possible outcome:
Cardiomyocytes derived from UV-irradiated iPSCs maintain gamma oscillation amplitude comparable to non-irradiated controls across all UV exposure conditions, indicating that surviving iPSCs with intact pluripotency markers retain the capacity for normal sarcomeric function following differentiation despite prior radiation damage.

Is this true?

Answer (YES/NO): NO